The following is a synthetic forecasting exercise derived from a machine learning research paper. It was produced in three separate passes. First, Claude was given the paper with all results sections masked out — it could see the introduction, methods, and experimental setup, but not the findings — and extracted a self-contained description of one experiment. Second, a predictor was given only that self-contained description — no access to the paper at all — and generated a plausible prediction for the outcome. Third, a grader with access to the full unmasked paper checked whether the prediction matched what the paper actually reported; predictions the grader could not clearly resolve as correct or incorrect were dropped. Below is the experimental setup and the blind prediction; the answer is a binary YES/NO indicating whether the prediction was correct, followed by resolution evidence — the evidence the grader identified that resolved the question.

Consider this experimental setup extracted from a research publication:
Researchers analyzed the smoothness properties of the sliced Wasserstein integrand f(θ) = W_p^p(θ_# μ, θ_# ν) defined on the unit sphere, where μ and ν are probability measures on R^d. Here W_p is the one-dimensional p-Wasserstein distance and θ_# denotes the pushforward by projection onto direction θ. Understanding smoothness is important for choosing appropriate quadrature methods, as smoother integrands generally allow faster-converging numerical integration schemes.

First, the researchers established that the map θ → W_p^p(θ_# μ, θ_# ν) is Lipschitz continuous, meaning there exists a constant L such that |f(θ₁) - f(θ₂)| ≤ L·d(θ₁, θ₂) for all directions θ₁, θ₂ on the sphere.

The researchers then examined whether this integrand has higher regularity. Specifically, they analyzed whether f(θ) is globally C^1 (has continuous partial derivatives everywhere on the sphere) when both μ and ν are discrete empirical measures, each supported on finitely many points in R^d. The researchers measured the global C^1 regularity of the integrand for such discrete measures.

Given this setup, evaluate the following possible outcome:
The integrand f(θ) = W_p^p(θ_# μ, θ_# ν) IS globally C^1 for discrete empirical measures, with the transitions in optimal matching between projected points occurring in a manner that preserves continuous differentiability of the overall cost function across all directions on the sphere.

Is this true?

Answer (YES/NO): NO